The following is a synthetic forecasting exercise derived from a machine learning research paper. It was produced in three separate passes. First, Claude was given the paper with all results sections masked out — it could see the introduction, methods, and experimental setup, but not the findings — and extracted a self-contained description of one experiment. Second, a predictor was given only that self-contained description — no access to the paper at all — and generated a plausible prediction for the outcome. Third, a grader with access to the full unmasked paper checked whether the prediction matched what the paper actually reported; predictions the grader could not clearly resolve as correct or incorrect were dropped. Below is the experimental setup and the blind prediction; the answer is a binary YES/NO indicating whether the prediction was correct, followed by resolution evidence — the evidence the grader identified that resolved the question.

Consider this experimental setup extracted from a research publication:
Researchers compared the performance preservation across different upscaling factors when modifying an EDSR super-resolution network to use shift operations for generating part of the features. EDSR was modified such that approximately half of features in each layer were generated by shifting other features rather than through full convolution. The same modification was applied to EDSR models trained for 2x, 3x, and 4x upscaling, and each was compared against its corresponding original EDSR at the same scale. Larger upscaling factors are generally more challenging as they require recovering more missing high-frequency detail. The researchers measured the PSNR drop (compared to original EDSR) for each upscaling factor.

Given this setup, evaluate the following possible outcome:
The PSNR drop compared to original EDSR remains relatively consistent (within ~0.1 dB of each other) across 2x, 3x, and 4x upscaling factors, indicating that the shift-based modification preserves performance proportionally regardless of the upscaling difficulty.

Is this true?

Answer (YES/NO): NO